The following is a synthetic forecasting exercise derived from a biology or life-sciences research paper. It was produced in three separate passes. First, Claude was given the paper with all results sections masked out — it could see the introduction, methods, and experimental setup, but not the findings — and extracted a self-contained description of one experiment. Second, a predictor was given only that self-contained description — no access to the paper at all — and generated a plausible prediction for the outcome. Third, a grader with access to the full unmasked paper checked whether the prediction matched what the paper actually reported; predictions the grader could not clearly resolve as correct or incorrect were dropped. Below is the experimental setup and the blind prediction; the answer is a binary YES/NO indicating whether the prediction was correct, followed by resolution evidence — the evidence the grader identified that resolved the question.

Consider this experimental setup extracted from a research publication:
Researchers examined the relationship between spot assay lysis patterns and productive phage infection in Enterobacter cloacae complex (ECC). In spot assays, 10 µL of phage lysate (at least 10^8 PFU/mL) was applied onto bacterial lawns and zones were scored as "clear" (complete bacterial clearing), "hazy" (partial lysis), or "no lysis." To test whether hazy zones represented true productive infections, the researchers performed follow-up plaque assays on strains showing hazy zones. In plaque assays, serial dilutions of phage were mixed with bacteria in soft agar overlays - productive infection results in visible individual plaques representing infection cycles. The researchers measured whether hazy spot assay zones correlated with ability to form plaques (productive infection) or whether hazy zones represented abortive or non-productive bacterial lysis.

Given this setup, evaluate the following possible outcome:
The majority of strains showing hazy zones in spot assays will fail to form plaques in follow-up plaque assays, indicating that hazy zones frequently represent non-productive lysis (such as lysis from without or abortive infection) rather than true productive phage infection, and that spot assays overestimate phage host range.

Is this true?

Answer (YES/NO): NO